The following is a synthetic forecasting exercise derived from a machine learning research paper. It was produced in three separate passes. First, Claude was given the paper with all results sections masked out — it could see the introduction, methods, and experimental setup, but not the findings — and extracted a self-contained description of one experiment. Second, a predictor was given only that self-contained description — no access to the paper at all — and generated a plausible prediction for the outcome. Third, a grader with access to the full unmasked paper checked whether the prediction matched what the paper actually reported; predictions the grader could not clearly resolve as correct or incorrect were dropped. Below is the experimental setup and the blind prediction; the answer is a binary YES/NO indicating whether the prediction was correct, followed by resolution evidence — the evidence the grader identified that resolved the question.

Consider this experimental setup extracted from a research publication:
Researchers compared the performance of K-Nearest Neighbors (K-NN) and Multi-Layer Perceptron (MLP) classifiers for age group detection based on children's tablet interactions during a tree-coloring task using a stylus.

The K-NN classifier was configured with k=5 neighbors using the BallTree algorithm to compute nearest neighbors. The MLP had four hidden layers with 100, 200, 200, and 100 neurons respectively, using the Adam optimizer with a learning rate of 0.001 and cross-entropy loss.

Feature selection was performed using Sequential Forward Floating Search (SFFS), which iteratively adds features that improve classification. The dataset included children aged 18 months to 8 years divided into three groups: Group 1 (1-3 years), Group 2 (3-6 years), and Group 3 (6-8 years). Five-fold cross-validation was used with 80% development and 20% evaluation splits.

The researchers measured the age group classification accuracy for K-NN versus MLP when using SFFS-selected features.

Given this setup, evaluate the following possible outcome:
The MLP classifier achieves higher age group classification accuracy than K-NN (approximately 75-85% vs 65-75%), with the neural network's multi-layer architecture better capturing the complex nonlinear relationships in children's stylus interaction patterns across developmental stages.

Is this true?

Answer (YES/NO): NO